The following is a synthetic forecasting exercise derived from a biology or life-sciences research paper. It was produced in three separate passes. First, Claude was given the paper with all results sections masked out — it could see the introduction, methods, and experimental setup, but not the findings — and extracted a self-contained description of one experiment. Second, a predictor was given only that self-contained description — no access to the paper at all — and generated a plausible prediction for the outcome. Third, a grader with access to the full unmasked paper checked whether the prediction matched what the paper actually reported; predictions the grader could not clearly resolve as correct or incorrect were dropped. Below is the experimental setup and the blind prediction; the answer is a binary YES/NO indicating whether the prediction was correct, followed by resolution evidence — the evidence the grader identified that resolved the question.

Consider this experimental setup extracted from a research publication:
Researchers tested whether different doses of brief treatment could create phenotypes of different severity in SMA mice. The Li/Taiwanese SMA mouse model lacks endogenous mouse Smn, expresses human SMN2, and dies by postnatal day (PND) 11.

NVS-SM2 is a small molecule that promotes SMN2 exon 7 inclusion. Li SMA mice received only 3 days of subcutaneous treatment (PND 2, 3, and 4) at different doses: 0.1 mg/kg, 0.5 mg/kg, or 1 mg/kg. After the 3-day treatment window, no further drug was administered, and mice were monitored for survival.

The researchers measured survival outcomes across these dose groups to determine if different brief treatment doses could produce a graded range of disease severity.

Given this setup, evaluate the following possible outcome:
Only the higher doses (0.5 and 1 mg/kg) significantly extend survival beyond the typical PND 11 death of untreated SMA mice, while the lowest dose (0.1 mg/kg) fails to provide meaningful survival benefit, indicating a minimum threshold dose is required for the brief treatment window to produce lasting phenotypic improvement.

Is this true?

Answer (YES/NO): NO